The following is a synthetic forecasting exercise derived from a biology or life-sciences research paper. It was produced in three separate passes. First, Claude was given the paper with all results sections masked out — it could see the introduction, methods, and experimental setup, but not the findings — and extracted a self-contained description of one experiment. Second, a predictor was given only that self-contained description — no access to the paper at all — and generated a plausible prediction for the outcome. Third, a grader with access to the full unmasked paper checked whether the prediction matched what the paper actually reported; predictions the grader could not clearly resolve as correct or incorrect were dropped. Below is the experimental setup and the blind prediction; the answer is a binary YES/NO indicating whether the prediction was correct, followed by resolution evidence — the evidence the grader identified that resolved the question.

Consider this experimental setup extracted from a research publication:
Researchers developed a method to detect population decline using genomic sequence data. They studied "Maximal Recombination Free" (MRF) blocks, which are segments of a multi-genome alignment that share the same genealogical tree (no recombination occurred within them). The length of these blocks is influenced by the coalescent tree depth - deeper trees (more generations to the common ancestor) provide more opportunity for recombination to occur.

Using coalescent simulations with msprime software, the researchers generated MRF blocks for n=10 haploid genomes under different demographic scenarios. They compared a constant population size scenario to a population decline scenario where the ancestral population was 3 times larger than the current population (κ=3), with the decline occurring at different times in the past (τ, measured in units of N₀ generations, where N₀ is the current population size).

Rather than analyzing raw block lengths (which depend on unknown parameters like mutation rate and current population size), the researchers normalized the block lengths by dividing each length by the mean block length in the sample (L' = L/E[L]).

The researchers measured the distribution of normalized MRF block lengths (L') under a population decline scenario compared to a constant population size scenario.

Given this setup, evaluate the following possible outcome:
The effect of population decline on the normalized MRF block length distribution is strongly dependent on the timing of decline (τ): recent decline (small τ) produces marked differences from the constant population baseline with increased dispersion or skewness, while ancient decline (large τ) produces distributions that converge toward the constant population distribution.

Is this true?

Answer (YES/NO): NO